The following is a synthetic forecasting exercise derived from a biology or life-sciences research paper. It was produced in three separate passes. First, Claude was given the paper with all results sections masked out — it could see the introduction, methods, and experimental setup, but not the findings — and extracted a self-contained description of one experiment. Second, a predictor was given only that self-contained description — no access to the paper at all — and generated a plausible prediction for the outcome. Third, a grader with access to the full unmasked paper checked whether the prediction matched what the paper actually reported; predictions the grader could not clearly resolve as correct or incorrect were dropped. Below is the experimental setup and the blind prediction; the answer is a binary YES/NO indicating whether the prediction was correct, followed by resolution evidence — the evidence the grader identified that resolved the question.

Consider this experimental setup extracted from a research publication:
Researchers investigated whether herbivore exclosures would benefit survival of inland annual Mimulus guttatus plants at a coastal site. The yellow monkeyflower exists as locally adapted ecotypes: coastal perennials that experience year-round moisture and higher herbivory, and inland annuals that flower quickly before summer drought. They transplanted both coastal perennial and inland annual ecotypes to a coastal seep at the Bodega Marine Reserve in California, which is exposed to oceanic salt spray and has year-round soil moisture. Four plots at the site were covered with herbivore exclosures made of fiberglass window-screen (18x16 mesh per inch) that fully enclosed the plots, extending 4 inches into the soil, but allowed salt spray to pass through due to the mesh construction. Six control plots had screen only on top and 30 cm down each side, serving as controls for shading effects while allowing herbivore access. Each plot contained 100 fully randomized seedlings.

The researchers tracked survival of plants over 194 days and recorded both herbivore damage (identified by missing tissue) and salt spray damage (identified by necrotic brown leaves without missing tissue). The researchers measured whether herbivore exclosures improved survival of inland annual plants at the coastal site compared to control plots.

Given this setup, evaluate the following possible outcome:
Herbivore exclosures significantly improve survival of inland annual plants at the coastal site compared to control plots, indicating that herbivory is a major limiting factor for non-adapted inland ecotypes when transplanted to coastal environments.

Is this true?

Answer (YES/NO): NO